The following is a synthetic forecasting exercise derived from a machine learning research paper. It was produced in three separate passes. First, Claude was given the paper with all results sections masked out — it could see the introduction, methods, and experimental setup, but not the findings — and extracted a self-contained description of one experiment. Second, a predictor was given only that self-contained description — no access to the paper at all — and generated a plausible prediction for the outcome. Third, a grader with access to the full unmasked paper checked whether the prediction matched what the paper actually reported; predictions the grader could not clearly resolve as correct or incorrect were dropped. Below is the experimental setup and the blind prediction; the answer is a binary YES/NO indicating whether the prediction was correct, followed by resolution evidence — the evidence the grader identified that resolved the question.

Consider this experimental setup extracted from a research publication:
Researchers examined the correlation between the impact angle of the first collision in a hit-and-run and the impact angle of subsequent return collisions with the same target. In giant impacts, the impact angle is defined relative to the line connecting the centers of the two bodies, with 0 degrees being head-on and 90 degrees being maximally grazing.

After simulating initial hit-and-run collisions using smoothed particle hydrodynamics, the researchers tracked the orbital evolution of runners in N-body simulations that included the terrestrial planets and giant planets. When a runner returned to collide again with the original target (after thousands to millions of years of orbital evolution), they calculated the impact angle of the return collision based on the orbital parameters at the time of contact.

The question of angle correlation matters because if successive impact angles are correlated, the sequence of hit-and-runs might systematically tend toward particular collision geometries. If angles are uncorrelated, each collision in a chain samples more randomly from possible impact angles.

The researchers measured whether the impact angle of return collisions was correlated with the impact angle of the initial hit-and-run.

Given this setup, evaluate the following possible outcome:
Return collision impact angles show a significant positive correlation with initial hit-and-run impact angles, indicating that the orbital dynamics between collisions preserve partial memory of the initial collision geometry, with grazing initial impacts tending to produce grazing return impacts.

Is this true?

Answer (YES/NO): NO